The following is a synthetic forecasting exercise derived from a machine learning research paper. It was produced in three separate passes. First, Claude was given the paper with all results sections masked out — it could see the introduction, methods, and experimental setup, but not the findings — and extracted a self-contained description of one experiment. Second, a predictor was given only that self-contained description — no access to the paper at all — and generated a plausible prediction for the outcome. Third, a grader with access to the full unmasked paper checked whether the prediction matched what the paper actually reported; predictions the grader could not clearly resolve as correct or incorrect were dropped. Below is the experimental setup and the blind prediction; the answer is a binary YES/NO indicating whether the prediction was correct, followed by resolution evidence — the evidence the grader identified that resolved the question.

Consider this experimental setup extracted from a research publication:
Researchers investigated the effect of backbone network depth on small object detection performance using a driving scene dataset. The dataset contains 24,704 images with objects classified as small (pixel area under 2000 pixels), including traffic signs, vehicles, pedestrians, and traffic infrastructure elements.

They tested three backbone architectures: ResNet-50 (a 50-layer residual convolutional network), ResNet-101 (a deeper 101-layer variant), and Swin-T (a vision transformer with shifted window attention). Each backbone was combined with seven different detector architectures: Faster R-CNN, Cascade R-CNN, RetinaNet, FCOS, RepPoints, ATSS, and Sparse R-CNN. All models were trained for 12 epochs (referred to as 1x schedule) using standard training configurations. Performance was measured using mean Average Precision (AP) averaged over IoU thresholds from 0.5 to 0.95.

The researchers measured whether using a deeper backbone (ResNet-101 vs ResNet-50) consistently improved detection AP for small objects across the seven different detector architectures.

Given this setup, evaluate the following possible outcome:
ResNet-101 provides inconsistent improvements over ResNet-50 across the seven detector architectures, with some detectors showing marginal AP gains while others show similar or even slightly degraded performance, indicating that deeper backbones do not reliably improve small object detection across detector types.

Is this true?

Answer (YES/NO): YES